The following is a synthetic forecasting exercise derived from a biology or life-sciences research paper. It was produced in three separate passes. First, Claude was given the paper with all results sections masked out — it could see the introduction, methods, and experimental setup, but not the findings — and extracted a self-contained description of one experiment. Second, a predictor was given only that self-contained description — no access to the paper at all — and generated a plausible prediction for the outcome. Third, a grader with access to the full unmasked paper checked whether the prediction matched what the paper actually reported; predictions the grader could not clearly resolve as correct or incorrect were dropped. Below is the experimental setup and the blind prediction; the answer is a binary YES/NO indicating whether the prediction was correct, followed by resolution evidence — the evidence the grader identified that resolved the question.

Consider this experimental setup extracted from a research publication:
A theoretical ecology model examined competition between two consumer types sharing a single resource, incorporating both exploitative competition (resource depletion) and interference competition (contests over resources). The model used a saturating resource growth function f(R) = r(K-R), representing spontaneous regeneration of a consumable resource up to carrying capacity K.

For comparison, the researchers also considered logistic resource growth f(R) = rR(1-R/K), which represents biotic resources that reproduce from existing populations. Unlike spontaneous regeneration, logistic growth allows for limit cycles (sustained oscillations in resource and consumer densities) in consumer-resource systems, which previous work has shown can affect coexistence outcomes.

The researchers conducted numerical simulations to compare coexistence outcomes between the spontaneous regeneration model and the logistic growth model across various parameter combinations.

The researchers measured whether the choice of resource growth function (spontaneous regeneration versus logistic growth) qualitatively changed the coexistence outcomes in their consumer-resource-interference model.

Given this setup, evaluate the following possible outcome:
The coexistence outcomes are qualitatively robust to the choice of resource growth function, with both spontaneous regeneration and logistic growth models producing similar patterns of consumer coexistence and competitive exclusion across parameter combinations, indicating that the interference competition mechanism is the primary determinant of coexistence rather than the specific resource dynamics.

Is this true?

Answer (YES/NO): YES